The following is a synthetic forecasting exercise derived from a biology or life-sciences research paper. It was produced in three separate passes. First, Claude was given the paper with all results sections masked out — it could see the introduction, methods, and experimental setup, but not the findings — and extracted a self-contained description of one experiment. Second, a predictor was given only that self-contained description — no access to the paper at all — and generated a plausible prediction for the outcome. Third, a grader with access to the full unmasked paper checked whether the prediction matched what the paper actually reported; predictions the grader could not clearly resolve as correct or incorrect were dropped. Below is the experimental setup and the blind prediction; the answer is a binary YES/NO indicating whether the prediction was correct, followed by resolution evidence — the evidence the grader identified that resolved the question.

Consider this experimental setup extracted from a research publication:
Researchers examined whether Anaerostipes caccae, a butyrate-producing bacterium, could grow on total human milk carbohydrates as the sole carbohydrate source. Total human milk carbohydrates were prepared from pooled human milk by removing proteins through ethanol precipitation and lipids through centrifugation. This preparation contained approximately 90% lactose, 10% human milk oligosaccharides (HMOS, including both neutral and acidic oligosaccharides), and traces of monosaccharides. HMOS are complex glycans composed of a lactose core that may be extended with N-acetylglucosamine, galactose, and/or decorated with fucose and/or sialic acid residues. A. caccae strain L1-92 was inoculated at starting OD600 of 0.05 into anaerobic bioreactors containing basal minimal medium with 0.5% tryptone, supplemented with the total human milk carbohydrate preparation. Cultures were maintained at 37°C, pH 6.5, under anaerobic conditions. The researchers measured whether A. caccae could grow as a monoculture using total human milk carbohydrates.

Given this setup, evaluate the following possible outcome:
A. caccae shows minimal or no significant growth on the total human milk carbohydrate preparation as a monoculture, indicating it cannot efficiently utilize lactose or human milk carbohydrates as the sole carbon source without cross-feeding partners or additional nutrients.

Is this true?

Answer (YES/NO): YES